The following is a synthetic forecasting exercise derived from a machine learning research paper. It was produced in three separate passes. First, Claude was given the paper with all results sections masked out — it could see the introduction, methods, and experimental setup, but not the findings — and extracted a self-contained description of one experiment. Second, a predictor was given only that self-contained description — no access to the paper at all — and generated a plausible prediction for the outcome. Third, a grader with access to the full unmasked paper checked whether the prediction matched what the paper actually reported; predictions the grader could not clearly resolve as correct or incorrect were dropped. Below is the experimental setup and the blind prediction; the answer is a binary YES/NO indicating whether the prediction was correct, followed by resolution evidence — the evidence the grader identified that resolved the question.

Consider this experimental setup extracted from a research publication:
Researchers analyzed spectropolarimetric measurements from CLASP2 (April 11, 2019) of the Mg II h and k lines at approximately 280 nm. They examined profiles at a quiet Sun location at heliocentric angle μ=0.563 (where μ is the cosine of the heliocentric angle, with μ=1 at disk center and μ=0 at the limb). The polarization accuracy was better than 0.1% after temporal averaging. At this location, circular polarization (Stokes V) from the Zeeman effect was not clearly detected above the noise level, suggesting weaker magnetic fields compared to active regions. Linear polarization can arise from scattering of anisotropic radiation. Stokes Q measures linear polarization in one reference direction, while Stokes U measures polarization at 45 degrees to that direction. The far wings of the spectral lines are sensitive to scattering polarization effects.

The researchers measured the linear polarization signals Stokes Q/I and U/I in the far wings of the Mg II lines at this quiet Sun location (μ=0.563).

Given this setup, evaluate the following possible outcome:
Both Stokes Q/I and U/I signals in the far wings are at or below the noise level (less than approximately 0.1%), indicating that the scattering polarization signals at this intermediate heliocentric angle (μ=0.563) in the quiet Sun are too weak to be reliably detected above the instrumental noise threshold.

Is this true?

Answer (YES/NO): NO